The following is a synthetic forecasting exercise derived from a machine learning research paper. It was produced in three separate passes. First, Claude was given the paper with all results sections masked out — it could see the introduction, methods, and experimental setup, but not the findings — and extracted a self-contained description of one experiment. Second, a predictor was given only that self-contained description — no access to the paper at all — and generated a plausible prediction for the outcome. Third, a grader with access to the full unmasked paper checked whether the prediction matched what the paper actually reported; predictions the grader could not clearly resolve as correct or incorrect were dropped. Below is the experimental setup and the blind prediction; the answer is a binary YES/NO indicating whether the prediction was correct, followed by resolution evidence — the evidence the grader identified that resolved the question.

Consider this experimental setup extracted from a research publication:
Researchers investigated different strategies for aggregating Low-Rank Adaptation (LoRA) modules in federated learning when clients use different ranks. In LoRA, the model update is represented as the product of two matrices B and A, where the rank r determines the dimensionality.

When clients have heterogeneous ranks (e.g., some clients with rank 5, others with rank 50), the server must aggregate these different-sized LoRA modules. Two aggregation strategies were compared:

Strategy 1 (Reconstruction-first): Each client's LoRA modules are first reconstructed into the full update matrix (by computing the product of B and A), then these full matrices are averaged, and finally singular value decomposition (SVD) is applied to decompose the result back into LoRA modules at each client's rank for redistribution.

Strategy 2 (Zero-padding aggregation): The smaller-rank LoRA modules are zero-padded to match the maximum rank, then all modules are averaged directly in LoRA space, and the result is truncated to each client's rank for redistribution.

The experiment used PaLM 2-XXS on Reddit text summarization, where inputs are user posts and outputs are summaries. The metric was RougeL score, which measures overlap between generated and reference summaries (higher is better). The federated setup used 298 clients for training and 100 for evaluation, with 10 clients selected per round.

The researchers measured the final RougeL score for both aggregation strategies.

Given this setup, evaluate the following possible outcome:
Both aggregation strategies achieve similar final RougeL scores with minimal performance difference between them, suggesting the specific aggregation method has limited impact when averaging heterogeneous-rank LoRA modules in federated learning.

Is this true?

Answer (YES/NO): NO